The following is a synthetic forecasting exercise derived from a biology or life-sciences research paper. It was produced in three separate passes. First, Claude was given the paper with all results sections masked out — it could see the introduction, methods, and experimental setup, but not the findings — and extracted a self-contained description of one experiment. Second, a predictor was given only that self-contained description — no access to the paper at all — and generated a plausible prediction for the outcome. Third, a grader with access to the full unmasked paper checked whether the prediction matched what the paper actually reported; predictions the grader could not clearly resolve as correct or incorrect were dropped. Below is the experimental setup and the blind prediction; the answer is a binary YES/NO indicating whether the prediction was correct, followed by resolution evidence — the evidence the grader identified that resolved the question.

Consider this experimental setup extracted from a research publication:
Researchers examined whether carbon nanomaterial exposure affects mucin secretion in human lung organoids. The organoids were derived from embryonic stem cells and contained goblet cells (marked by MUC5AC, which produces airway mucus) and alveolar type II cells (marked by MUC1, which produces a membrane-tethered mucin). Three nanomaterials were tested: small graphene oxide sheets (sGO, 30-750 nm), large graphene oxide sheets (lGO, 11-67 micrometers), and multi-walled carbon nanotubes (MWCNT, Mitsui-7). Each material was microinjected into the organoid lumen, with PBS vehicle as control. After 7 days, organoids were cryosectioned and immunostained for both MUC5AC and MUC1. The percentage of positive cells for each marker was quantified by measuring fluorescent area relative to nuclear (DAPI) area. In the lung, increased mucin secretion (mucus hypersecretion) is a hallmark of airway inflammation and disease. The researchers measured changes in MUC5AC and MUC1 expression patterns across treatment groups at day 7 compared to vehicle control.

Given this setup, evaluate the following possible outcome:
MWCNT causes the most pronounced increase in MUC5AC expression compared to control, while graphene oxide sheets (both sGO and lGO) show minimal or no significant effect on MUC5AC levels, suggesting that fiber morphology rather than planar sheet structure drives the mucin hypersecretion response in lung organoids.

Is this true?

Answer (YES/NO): NO